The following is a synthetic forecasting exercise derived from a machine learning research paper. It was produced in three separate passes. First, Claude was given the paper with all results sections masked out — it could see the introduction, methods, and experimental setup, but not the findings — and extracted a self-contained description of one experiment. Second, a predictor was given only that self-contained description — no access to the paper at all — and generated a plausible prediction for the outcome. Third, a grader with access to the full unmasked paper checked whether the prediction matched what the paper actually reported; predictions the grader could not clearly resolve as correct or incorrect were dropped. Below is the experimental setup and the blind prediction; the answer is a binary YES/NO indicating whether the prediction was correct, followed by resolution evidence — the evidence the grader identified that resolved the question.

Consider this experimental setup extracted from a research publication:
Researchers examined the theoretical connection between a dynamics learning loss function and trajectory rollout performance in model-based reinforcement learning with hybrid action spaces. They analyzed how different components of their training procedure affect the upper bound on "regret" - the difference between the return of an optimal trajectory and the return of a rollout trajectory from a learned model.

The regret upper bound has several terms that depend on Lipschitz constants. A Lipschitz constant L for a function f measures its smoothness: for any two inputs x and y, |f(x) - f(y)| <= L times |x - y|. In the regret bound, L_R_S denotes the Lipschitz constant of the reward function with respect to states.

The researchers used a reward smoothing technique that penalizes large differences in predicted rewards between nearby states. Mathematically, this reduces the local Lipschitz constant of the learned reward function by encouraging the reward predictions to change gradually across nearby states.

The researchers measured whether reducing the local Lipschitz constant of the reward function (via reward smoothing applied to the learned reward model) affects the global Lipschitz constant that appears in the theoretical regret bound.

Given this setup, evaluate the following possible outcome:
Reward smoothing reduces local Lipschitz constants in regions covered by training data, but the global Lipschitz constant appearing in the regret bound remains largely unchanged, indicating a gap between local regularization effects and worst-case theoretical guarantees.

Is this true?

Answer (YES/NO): NO